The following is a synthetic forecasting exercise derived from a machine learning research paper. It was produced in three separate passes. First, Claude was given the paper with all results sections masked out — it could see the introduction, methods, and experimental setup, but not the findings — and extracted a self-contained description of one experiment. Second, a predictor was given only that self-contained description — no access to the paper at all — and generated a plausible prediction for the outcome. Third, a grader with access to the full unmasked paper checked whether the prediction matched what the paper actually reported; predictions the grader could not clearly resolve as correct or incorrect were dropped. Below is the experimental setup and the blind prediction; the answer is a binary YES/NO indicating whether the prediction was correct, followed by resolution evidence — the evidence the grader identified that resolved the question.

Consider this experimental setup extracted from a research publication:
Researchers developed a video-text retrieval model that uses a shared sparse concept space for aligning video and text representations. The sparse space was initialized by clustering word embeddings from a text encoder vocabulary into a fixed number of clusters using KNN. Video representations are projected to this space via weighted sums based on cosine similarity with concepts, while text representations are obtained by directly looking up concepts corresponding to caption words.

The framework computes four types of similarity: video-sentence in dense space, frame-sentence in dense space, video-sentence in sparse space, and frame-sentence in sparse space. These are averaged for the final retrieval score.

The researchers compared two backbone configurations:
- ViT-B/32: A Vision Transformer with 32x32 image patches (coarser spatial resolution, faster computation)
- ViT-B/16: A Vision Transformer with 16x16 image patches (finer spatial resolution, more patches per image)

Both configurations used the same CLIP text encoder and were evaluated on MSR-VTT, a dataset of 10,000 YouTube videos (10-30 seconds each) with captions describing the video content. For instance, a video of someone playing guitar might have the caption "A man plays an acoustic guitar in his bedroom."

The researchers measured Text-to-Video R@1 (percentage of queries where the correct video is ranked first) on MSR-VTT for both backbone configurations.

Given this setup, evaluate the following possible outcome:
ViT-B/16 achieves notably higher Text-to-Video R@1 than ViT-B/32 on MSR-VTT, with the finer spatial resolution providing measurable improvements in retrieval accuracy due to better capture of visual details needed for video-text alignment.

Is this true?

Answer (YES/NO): NO